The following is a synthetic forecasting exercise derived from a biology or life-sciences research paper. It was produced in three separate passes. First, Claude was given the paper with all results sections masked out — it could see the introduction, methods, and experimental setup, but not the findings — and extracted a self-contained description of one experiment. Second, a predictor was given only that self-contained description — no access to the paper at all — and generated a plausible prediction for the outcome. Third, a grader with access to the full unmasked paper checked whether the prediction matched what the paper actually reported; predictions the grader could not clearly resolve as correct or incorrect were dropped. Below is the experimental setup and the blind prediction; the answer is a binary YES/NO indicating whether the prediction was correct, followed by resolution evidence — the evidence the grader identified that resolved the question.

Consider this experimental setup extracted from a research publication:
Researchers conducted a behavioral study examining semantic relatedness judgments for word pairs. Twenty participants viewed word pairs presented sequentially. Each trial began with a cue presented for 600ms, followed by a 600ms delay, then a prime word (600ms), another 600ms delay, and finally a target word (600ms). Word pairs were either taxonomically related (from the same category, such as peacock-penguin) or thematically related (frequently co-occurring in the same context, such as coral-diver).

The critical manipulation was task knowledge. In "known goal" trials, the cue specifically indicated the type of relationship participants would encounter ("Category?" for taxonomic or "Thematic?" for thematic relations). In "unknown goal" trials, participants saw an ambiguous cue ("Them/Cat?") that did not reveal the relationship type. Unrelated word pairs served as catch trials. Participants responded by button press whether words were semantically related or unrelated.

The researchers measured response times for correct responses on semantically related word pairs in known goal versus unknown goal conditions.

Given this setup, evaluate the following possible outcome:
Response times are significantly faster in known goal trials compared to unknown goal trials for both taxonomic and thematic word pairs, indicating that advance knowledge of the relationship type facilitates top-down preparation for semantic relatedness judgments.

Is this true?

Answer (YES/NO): YES